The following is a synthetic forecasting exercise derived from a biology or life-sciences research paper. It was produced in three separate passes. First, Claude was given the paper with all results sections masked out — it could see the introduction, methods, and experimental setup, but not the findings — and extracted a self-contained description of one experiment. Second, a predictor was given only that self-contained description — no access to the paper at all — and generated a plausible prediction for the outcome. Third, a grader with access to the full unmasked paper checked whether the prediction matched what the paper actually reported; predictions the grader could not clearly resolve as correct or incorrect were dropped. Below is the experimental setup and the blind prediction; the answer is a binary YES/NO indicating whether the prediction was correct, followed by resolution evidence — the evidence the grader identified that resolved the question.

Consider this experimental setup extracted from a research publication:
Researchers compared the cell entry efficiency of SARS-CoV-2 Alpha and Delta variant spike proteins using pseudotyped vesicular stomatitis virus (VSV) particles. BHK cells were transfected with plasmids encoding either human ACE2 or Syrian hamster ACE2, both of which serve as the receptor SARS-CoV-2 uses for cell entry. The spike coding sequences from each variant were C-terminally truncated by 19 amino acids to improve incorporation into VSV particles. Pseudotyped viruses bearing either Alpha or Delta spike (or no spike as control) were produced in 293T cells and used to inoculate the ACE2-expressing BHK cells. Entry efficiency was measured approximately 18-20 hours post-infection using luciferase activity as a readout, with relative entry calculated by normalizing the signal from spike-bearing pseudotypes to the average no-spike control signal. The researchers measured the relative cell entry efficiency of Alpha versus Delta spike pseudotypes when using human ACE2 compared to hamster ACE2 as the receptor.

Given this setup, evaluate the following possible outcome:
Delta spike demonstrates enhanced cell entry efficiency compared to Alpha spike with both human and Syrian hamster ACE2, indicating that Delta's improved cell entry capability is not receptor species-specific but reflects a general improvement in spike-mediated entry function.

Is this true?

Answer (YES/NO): YES